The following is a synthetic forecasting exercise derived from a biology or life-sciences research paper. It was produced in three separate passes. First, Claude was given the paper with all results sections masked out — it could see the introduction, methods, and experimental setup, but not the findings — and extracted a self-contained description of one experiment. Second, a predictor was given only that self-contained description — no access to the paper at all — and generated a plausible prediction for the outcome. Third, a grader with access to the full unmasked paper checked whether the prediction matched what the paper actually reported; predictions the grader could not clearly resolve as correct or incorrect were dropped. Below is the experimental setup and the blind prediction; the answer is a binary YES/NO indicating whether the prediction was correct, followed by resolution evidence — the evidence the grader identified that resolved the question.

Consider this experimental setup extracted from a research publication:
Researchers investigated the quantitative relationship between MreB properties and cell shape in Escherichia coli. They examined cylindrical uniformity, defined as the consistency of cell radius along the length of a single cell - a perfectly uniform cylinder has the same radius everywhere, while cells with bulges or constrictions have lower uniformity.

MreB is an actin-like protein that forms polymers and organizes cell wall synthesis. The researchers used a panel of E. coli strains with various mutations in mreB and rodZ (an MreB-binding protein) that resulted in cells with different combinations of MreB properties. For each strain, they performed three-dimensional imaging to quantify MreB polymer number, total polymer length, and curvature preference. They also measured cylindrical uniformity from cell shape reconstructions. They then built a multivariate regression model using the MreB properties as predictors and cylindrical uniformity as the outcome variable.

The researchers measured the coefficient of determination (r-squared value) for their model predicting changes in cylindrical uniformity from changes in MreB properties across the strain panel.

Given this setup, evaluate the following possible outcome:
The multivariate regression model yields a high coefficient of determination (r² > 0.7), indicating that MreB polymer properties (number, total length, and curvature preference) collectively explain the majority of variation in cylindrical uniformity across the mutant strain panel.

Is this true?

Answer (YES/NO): YES